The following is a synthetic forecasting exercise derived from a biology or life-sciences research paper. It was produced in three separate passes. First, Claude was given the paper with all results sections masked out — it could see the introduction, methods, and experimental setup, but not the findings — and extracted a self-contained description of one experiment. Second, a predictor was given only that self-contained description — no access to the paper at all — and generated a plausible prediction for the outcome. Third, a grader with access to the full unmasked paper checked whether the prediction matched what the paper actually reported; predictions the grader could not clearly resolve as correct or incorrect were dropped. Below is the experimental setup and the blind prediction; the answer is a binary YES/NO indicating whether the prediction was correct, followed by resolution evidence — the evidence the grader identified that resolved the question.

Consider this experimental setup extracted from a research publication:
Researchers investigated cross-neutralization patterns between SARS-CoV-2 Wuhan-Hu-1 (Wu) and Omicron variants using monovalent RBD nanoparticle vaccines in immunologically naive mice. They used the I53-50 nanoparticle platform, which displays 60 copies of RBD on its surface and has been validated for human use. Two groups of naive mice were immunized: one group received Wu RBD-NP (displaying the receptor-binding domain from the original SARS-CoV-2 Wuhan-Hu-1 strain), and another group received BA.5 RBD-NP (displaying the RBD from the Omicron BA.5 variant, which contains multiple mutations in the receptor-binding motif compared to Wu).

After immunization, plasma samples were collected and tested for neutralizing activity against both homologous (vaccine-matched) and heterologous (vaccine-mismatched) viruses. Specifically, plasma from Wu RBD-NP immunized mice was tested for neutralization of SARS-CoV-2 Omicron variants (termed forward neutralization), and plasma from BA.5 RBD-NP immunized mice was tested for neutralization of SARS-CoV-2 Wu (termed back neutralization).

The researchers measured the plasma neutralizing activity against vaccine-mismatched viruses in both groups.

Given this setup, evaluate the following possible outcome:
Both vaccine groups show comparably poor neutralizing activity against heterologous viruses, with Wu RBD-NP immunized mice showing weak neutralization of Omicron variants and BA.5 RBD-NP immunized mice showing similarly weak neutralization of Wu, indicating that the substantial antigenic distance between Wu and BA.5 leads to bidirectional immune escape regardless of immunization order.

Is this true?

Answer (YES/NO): YES